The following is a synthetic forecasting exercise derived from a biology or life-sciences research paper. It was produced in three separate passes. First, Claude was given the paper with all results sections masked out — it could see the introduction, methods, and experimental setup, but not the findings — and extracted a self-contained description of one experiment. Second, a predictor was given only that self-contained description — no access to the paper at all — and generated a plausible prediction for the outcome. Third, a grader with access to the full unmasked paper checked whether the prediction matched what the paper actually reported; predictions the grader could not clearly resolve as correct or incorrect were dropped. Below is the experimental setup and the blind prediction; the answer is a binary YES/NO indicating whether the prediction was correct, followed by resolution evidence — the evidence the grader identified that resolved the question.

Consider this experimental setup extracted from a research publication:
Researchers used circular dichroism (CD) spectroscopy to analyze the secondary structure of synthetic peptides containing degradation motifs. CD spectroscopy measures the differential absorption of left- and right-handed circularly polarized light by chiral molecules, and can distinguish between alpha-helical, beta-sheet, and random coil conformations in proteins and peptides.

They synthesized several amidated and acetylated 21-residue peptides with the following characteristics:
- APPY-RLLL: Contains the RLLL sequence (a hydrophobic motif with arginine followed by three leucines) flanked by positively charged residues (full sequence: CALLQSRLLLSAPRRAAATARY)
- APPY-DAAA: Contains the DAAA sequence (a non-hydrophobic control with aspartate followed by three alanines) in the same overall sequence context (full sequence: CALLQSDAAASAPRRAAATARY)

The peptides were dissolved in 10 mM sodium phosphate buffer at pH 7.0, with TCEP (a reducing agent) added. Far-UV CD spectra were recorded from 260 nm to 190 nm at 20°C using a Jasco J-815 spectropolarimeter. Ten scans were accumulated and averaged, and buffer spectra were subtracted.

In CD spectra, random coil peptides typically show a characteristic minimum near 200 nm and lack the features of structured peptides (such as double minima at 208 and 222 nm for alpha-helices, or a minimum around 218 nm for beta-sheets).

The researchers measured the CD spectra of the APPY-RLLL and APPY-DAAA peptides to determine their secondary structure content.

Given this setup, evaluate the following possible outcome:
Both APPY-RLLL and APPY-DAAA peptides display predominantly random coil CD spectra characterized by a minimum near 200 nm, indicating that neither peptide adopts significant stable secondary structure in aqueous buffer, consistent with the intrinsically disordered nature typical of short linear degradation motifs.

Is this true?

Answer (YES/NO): YES